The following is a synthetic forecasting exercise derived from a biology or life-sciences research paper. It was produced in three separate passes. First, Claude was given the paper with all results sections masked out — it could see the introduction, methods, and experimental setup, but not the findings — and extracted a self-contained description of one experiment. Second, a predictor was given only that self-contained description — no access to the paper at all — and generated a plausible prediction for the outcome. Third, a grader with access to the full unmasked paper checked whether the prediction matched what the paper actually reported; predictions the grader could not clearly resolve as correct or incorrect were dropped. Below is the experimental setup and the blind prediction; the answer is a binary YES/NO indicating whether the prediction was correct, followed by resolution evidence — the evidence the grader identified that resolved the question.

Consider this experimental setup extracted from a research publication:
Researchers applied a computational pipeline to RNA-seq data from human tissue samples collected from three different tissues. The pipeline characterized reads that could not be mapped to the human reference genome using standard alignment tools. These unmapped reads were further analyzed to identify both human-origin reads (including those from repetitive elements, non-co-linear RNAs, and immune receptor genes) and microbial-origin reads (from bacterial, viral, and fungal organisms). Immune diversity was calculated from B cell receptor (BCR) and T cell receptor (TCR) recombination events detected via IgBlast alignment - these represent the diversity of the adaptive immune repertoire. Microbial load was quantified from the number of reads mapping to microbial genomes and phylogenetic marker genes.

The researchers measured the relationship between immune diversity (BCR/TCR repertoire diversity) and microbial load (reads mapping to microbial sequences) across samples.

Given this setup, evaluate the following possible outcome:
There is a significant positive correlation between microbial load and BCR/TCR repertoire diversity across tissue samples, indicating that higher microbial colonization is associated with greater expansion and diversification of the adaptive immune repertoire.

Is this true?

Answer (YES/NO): NO